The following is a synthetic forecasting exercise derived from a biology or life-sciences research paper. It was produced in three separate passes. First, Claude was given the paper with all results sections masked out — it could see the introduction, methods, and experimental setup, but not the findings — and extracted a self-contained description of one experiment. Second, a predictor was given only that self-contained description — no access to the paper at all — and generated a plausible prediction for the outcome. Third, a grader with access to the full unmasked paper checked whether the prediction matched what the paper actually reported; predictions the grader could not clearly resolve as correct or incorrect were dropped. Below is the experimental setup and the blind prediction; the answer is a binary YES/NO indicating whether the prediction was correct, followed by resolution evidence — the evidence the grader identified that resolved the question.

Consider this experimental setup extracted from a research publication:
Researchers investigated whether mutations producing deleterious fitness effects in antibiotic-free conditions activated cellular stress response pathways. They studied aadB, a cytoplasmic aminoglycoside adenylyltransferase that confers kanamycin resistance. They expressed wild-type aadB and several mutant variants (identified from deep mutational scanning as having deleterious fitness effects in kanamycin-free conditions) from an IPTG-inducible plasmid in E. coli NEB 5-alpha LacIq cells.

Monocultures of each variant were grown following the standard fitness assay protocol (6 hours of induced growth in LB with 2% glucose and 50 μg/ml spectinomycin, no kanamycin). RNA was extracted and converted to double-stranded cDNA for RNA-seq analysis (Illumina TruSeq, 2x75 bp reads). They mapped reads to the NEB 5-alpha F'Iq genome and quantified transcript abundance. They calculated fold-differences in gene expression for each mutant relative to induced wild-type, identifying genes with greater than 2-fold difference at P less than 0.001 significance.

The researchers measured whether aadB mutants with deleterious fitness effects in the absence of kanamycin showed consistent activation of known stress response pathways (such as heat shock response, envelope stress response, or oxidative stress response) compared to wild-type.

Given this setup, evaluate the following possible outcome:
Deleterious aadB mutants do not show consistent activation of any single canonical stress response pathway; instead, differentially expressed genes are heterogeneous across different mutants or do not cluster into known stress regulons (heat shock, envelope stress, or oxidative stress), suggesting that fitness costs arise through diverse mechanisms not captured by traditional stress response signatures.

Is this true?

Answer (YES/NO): YES